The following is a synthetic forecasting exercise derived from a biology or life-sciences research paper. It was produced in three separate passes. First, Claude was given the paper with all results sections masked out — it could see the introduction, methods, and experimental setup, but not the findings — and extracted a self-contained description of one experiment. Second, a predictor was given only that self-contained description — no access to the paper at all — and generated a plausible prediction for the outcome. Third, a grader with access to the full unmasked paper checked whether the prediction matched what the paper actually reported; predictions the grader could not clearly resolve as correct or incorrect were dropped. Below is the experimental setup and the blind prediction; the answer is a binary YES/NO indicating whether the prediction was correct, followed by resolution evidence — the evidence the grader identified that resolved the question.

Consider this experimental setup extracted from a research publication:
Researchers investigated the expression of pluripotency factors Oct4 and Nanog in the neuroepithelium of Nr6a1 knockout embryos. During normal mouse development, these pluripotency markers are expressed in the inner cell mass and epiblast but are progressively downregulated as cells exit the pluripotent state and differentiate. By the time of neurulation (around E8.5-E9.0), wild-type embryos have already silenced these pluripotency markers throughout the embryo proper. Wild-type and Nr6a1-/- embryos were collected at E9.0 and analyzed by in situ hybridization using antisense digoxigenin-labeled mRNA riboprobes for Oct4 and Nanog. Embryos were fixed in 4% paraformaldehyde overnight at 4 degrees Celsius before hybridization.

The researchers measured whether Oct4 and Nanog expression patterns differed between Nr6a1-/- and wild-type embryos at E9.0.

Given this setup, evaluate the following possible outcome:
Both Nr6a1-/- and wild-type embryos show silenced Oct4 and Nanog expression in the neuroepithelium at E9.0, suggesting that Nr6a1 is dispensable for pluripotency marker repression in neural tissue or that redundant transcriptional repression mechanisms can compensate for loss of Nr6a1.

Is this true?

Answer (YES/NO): NO